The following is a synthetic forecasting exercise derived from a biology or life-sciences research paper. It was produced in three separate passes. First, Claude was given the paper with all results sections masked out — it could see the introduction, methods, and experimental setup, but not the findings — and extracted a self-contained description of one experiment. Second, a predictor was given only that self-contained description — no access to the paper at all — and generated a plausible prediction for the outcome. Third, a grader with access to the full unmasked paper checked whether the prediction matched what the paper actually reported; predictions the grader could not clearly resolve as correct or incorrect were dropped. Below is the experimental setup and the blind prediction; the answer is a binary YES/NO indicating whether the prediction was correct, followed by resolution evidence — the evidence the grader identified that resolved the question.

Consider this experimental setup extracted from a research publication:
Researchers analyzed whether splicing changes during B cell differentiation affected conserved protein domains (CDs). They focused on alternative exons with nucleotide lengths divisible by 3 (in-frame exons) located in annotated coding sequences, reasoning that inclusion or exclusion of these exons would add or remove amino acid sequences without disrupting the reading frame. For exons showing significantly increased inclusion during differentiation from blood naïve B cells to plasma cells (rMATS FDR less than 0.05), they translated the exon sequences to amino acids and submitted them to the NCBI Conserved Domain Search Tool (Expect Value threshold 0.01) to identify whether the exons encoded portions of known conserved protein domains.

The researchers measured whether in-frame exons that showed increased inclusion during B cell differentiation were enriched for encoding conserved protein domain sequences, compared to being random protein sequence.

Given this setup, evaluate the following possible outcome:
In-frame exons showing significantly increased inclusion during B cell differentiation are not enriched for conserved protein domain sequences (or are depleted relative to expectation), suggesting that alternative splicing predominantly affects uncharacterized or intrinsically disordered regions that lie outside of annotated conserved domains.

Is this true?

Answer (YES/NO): NO